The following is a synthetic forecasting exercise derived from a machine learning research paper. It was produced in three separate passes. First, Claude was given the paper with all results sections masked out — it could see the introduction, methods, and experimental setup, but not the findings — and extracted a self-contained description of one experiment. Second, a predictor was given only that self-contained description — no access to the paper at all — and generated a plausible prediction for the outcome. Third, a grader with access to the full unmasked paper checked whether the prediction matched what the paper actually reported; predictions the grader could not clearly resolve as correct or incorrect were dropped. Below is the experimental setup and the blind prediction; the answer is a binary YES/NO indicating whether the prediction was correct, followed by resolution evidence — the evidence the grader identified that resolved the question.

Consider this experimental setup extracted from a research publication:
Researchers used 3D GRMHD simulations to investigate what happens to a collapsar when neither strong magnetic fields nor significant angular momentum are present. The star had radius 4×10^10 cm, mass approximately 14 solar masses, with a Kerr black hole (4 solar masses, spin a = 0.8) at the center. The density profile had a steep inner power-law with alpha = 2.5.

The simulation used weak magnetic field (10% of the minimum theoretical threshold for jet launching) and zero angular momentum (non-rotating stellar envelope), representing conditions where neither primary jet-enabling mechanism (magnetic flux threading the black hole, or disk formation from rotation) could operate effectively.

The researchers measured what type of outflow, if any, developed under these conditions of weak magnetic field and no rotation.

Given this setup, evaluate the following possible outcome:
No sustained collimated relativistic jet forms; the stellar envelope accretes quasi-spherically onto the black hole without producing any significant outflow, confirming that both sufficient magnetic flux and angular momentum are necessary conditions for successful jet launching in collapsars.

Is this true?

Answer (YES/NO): YES